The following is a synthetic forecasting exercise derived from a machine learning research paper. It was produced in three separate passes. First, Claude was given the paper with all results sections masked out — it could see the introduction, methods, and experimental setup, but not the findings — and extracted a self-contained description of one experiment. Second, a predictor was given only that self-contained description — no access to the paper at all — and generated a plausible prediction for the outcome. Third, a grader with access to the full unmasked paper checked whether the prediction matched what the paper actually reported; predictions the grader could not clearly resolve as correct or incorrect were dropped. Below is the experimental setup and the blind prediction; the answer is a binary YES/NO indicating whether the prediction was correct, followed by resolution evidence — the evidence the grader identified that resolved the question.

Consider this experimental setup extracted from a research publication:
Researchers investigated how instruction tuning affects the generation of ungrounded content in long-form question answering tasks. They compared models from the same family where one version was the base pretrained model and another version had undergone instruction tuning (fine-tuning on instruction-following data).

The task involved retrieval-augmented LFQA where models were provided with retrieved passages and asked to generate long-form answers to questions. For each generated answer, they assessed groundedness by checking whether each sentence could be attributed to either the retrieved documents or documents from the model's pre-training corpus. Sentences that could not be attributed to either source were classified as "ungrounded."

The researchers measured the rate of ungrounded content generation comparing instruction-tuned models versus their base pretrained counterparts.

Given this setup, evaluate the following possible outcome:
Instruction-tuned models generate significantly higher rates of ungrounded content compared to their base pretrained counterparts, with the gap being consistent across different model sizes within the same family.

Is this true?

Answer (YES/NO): NO